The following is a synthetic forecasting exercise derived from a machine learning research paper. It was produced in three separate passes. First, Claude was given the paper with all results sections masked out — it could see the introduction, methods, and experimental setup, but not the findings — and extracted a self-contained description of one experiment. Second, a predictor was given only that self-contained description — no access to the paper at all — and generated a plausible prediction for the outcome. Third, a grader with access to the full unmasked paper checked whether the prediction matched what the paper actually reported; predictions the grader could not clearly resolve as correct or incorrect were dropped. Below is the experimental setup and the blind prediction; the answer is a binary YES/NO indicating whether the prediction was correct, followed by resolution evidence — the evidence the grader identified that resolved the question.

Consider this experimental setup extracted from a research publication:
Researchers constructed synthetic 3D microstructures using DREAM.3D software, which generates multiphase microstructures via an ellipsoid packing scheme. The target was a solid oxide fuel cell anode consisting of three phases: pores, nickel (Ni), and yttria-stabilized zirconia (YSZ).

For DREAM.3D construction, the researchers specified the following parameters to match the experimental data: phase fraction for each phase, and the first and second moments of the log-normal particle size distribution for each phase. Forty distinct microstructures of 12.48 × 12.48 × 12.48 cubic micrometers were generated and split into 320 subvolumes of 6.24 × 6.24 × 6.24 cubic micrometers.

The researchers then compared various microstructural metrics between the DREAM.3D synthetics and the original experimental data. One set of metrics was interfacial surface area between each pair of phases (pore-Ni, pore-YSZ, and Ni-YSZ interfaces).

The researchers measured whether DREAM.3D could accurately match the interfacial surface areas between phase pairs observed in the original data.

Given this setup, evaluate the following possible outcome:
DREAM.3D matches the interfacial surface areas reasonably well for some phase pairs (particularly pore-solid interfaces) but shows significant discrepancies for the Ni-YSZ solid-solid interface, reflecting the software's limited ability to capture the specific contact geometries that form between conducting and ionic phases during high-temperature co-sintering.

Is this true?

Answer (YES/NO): NO